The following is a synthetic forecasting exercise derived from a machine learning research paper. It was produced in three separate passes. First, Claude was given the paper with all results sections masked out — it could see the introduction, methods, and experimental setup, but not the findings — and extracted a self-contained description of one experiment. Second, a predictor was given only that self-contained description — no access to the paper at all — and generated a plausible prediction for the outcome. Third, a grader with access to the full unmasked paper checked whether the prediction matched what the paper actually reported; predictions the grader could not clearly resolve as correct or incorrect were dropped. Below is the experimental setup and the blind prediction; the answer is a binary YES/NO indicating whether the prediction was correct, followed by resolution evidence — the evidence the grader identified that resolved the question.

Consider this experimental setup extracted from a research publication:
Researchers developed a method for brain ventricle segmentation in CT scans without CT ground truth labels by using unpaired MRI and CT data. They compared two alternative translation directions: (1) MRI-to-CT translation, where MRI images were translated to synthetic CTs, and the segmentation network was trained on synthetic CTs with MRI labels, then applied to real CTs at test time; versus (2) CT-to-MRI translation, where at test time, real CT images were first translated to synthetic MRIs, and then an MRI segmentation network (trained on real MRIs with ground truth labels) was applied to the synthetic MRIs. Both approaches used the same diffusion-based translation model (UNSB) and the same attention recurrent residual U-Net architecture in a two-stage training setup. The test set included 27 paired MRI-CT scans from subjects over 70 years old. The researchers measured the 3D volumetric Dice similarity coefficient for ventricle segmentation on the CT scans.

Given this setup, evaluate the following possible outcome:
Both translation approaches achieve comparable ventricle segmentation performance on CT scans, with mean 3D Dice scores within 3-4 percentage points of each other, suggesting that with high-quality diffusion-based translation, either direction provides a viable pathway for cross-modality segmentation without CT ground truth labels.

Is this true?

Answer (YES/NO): YES